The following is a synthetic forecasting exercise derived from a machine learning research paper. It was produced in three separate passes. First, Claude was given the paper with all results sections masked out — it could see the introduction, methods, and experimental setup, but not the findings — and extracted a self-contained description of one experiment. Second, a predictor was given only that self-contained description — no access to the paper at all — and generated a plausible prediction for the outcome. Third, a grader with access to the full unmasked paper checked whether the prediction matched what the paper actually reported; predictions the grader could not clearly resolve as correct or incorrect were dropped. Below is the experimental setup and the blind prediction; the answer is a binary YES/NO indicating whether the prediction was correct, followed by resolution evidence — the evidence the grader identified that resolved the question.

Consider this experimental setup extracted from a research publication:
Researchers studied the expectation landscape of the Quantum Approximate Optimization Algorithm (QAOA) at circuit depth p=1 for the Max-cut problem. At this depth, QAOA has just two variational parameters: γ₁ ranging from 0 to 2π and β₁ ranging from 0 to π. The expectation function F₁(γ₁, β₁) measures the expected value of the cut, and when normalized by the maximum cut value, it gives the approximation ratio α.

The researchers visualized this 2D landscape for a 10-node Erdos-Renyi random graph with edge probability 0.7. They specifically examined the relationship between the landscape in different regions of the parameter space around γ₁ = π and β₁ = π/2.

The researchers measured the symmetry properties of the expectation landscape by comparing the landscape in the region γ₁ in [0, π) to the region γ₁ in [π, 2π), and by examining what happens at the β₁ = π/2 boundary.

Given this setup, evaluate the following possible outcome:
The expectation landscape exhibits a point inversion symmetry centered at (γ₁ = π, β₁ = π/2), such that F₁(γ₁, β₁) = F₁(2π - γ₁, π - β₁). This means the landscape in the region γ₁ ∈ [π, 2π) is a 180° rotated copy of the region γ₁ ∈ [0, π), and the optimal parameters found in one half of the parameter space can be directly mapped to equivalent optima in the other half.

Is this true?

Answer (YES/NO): NO